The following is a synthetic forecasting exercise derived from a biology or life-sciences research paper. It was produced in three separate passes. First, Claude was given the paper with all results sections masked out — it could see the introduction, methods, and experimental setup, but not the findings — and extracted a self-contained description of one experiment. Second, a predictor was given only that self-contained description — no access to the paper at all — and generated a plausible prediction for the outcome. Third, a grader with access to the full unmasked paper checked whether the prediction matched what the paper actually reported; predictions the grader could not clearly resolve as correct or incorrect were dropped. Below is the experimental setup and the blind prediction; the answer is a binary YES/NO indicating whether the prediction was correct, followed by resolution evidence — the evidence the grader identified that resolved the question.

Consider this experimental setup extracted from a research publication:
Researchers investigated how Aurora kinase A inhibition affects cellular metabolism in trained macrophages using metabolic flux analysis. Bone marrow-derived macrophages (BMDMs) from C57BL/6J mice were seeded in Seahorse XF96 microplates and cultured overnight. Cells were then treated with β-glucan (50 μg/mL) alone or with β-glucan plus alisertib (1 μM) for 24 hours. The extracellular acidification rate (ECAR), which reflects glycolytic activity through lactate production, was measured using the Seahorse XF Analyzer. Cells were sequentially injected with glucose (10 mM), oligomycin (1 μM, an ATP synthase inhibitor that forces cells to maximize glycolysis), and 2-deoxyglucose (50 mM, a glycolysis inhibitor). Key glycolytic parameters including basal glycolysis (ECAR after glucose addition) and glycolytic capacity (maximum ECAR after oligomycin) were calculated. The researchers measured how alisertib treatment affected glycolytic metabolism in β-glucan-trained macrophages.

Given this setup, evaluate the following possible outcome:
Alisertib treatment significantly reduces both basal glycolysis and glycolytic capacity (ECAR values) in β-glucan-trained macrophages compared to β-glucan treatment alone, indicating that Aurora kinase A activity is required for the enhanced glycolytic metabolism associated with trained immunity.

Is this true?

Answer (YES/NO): YES